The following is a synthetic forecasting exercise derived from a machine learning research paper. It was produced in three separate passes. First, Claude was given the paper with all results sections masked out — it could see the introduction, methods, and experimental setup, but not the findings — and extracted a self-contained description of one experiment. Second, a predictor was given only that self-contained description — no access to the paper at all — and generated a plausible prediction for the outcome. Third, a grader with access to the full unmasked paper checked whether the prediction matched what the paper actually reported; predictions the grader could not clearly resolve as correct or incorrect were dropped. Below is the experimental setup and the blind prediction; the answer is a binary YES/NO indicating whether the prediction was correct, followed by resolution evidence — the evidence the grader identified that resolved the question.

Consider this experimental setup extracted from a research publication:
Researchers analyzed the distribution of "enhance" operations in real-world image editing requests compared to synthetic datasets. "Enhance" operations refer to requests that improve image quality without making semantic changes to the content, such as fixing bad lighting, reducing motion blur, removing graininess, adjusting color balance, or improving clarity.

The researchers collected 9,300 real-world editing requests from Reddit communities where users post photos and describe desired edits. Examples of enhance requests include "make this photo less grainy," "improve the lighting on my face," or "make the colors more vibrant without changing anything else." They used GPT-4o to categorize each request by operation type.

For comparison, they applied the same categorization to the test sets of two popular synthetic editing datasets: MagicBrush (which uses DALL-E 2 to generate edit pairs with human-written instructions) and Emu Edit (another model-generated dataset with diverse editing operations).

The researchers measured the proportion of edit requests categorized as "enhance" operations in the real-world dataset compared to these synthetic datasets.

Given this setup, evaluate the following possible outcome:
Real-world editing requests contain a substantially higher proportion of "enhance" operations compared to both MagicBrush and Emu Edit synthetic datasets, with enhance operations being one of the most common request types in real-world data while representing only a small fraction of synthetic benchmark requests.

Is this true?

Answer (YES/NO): YES